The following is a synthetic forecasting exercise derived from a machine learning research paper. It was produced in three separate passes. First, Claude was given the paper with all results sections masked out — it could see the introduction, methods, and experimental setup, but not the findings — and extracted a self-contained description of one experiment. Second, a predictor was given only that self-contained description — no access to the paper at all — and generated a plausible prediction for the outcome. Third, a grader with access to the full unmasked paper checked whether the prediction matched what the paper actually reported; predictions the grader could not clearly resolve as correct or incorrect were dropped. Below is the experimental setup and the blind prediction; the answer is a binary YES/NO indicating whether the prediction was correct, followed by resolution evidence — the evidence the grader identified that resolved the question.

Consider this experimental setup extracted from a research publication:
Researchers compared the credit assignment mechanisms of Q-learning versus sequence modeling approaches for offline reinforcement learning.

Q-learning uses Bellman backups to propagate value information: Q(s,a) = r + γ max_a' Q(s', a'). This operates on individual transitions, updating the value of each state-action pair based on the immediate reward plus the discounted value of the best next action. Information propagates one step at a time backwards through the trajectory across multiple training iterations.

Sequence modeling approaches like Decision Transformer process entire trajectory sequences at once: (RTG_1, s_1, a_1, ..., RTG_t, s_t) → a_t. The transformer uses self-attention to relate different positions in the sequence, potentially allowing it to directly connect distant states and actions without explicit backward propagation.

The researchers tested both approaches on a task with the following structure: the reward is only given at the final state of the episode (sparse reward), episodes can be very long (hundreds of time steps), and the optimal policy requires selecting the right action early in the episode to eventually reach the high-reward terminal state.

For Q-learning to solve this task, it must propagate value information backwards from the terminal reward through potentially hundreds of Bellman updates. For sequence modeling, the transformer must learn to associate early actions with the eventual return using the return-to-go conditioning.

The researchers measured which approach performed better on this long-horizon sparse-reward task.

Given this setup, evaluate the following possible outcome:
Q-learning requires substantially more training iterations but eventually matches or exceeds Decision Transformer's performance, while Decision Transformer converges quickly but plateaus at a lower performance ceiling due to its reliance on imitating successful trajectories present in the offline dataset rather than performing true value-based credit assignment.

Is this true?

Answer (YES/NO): NO